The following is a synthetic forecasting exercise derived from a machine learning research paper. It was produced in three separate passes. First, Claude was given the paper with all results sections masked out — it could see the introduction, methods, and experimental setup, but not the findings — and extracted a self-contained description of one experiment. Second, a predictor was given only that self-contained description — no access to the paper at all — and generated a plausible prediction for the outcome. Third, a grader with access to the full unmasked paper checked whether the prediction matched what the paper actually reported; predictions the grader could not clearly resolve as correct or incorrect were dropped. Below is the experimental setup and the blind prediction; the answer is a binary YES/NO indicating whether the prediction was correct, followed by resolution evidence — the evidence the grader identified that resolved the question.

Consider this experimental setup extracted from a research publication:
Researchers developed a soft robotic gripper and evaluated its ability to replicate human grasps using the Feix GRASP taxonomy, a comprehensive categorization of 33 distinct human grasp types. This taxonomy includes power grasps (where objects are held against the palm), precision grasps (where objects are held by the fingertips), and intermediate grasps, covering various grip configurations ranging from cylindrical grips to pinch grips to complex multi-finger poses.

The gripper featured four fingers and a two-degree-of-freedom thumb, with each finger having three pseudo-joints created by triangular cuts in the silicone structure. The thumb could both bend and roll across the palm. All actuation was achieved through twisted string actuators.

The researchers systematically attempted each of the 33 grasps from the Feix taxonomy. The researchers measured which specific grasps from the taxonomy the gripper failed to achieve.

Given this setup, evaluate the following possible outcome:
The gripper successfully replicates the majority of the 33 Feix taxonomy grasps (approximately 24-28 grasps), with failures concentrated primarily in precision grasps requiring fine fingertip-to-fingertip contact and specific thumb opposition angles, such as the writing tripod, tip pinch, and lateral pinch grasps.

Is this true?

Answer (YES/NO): NO